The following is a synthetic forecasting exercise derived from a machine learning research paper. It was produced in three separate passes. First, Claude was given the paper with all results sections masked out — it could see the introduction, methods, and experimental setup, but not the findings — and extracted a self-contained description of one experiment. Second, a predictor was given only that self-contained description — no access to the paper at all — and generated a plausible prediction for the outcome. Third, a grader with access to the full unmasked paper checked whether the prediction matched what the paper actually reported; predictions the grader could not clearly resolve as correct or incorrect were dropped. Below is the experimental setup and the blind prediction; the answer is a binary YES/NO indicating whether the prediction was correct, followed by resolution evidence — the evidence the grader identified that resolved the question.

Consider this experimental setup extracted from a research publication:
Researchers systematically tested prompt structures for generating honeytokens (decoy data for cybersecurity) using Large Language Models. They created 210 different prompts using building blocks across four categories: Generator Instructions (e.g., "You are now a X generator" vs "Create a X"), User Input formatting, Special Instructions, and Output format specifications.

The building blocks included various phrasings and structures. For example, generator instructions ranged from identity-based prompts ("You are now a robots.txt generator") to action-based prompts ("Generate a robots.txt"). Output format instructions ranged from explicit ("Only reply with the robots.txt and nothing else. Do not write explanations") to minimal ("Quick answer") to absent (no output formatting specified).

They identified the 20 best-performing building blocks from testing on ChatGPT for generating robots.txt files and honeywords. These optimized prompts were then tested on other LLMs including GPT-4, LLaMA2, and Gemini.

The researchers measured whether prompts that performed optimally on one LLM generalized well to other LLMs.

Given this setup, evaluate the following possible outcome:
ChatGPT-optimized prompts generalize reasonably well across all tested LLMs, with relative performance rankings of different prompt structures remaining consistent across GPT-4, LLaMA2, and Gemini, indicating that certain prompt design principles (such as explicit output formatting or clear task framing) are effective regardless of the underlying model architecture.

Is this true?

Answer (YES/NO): NO